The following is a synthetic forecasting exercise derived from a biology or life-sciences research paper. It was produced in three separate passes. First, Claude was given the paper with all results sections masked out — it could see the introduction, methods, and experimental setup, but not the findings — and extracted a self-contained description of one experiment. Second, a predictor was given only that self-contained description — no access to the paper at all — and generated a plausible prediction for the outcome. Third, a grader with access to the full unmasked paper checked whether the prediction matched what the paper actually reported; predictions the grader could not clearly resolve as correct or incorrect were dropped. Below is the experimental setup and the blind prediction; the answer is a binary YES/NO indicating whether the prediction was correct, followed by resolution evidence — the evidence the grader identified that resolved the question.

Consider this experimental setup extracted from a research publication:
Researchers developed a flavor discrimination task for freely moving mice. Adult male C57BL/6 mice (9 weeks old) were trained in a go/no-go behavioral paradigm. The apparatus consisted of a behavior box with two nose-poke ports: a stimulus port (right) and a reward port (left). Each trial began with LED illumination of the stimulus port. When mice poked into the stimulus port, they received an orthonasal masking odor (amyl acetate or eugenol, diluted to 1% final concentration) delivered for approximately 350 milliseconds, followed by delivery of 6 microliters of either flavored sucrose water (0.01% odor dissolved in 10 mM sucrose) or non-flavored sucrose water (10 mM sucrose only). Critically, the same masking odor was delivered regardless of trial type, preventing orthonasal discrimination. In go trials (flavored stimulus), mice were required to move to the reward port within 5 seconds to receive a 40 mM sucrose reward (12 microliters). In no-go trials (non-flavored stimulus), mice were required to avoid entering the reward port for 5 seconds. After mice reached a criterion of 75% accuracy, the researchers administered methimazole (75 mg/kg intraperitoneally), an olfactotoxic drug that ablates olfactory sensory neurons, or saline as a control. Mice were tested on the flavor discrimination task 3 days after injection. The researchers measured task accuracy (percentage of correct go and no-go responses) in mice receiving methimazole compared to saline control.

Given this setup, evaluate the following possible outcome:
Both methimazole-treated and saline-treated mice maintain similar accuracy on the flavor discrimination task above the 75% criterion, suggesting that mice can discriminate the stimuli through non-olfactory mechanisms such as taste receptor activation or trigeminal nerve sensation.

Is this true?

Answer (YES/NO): NO